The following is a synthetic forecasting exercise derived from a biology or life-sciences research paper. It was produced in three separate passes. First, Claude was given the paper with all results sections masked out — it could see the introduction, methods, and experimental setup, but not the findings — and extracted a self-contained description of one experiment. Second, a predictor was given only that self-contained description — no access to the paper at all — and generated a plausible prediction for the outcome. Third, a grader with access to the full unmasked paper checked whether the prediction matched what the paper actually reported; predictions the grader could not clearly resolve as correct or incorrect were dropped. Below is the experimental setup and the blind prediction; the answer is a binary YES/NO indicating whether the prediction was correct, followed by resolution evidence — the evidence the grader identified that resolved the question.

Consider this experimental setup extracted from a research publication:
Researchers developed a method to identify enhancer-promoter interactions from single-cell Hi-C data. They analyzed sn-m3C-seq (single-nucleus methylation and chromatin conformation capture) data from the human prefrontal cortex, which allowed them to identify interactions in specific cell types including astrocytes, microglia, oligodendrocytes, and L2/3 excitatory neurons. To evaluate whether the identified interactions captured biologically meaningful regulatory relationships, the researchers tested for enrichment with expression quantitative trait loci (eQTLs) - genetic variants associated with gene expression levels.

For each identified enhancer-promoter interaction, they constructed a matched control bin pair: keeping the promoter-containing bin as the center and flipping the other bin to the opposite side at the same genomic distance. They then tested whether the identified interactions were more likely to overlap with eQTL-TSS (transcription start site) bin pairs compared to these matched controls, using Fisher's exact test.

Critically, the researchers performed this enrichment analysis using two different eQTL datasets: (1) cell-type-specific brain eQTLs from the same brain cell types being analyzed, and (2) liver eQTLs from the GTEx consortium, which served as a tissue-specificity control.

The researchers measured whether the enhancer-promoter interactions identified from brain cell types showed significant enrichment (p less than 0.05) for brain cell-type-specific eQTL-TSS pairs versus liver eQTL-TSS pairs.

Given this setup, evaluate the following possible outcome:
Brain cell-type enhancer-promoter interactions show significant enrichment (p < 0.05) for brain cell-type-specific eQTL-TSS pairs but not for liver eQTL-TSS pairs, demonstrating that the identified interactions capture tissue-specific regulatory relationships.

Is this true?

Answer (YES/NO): NO